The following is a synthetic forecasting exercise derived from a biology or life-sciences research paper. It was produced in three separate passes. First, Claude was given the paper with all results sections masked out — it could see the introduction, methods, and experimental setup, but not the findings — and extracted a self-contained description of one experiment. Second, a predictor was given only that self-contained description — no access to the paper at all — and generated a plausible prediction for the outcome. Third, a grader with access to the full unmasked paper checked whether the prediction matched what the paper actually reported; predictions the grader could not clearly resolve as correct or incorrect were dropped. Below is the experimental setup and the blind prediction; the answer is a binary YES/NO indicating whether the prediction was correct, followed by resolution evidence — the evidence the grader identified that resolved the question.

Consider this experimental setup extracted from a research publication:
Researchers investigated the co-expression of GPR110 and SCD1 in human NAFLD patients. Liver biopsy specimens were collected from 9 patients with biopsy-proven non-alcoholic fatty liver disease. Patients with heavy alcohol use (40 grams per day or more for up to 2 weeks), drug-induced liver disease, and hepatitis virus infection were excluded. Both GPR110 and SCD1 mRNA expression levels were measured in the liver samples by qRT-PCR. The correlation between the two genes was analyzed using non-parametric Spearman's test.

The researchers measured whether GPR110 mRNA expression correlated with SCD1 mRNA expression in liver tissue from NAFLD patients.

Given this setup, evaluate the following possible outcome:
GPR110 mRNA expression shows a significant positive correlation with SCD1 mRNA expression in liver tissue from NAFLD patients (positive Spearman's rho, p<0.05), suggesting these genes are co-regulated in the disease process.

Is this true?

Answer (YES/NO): YES